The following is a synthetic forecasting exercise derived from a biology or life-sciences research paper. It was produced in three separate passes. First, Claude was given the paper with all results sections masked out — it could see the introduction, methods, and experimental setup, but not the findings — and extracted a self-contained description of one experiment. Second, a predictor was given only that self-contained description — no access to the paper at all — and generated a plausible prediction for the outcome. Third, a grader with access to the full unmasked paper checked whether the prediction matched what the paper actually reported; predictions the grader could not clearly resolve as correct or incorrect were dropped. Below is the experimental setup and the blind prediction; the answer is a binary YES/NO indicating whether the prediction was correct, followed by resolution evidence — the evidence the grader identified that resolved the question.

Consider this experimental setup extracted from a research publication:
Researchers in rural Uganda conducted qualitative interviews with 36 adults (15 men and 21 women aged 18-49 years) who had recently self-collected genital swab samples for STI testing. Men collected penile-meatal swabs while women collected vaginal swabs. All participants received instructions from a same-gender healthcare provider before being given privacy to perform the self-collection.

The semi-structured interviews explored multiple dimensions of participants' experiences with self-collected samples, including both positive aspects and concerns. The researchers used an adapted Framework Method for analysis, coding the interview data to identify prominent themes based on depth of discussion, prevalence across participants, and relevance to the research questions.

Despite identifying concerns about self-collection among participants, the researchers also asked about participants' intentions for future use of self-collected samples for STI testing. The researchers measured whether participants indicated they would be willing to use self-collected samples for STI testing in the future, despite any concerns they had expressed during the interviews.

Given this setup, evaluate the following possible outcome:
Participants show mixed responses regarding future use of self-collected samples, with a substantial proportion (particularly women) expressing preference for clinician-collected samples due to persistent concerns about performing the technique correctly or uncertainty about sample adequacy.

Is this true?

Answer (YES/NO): NO